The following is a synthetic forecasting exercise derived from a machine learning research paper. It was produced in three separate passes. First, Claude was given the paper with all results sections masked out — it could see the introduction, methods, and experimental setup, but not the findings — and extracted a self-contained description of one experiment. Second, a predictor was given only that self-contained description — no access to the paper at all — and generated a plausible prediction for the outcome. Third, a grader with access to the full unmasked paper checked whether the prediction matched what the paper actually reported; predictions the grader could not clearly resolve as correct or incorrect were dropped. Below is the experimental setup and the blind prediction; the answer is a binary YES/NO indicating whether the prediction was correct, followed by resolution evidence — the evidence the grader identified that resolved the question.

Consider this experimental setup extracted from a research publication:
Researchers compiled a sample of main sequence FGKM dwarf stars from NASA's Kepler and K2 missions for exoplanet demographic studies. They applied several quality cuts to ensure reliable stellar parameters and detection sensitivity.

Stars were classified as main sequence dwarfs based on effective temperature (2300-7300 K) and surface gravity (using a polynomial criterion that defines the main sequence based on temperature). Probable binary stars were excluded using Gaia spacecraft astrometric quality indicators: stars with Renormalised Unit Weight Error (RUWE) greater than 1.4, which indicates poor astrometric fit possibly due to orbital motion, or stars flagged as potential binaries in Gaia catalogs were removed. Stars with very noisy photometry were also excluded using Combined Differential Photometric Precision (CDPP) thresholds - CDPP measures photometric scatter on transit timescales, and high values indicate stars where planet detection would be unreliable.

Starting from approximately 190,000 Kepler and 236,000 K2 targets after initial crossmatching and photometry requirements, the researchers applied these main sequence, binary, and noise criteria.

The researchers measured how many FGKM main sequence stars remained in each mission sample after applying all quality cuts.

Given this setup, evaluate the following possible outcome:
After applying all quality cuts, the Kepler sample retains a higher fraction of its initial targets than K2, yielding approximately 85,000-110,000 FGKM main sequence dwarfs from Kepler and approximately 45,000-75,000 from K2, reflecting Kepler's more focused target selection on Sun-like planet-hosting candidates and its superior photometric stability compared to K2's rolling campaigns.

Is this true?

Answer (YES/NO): NO